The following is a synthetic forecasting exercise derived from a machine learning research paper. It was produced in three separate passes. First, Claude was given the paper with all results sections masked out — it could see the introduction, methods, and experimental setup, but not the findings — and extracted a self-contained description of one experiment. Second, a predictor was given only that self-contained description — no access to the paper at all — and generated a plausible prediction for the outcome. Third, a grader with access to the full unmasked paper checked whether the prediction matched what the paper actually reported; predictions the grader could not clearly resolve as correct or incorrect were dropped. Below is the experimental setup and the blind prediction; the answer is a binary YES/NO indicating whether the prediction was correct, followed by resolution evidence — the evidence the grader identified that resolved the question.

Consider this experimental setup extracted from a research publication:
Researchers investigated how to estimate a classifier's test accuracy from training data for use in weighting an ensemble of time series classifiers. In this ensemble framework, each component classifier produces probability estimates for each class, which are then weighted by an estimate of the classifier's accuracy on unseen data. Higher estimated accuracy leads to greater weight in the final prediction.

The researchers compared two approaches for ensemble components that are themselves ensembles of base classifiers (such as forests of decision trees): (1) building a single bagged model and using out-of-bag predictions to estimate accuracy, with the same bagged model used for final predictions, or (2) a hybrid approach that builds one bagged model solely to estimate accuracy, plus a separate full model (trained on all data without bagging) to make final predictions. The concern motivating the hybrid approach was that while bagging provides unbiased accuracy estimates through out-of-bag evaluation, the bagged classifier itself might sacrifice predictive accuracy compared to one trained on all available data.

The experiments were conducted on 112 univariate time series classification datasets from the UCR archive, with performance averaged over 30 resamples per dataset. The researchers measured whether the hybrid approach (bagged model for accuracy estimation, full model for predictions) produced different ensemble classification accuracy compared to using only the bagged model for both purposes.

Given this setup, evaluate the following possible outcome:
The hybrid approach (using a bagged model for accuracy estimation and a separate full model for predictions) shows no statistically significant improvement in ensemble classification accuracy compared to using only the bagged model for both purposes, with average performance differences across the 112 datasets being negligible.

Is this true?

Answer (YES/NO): NO